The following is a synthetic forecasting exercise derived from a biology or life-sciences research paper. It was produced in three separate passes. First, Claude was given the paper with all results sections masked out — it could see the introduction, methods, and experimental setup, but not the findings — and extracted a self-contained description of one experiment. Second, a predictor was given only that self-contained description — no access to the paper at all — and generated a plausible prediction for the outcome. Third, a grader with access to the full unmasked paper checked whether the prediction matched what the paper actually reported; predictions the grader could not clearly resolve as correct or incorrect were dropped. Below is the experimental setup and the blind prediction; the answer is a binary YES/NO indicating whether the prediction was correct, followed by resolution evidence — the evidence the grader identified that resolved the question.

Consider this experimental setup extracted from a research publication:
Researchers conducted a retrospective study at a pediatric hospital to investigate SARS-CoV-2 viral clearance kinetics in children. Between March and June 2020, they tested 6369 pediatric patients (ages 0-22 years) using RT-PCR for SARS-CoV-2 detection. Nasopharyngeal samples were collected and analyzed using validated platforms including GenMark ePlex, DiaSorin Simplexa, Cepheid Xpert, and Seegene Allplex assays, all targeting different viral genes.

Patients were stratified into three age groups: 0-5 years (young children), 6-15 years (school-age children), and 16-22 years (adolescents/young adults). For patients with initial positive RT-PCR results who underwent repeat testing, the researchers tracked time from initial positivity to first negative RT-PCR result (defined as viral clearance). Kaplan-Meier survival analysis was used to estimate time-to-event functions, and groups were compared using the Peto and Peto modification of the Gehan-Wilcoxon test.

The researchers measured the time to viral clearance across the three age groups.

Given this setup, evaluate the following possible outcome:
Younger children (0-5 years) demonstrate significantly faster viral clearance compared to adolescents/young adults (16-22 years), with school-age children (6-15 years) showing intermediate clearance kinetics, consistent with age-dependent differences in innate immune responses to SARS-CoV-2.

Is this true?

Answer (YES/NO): NO